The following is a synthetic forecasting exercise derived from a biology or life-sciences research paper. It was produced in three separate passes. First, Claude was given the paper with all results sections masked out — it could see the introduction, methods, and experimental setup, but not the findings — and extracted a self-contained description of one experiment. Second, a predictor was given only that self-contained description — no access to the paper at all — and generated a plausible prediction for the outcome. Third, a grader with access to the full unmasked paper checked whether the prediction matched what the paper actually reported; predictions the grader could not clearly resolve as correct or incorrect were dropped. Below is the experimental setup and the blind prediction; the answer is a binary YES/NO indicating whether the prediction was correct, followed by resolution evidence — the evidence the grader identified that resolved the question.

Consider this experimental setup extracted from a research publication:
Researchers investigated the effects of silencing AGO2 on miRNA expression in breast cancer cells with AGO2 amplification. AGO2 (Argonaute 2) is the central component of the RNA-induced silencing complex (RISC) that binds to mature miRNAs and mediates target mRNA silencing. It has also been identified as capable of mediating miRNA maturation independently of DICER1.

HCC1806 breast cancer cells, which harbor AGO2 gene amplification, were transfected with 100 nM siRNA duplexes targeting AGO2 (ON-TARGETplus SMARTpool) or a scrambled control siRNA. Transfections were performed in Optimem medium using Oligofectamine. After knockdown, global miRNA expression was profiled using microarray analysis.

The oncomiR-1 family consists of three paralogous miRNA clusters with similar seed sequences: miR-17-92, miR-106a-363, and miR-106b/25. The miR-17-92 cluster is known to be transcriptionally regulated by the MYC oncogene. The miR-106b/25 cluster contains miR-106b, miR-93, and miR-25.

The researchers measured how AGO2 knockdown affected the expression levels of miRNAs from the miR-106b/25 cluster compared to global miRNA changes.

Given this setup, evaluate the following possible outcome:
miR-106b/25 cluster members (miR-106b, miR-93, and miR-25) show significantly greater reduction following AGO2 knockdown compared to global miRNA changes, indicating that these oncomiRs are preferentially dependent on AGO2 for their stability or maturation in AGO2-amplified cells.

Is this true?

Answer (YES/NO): NO